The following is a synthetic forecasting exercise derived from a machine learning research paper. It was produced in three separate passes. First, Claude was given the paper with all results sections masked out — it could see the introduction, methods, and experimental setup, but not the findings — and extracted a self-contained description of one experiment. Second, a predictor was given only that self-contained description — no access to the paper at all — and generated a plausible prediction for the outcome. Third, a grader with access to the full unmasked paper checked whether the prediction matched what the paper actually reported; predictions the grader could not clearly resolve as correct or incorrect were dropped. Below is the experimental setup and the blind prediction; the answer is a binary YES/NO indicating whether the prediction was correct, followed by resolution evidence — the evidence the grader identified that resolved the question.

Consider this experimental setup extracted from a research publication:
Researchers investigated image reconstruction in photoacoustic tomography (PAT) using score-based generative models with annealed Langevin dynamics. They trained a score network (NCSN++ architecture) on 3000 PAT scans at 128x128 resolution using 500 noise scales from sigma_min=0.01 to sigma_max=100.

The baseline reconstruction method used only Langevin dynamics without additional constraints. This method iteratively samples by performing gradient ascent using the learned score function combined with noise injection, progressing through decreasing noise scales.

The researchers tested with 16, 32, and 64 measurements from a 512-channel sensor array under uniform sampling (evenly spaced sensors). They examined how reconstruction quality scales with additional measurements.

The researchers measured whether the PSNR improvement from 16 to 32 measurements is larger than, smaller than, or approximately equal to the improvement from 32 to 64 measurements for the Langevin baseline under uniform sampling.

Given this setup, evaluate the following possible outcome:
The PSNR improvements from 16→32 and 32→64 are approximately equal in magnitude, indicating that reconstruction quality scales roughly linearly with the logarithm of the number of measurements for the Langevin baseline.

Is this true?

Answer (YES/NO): NO